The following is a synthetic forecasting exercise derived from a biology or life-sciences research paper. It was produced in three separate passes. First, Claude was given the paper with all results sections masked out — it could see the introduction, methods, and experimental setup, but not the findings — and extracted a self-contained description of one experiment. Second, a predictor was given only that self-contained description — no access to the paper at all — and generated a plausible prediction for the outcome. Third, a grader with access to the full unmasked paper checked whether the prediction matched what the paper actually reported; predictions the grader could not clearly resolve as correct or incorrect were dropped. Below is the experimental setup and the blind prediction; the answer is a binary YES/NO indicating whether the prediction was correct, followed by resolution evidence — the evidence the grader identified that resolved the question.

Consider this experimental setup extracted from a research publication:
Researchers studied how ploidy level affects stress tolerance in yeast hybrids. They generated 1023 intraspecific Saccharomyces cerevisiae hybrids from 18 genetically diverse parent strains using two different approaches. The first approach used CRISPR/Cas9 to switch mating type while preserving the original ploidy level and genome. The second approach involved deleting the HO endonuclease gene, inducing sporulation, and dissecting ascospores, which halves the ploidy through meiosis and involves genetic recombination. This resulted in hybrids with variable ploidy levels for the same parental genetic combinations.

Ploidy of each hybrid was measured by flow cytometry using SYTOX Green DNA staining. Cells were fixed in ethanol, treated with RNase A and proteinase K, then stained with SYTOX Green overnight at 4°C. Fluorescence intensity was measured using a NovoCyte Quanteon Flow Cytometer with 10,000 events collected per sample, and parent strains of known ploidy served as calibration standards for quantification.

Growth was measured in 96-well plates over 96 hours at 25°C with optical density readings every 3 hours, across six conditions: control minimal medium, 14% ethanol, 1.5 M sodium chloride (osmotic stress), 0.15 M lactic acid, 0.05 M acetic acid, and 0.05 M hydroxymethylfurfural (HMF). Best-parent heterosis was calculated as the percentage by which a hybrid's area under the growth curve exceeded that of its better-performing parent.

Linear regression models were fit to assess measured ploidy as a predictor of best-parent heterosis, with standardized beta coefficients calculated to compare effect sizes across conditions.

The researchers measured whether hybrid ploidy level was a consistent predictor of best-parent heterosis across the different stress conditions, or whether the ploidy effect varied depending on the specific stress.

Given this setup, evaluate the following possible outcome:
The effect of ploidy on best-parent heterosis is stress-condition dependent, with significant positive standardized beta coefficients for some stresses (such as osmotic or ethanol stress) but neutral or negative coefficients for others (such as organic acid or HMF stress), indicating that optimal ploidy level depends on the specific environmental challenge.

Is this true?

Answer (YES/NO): NO